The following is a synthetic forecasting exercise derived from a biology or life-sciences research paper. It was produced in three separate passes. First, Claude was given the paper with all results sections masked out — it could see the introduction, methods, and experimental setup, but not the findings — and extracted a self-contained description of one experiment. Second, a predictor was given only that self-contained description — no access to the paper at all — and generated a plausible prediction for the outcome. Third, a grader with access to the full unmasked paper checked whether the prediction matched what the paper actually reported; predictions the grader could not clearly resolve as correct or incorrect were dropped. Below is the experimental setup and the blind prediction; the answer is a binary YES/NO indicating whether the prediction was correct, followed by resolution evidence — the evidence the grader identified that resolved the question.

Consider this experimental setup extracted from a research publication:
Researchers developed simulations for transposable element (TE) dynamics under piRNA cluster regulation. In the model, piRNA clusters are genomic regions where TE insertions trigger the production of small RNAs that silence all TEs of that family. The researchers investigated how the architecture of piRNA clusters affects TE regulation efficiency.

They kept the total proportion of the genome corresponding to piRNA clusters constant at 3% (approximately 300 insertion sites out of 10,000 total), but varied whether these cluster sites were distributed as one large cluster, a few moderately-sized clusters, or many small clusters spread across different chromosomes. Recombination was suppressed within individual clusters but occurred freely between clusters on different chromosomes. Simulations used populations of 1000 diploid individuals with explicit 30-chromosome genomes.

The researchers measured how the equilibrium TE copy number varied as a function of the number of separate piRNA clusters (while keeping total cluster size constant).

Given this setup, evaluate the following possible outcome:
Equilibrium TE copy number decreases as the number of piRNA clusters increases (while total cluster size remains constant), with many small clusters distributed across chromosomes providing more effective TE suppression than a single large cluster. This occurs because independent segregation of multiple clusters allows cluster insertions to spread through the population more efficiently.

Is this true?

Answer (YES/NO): NO